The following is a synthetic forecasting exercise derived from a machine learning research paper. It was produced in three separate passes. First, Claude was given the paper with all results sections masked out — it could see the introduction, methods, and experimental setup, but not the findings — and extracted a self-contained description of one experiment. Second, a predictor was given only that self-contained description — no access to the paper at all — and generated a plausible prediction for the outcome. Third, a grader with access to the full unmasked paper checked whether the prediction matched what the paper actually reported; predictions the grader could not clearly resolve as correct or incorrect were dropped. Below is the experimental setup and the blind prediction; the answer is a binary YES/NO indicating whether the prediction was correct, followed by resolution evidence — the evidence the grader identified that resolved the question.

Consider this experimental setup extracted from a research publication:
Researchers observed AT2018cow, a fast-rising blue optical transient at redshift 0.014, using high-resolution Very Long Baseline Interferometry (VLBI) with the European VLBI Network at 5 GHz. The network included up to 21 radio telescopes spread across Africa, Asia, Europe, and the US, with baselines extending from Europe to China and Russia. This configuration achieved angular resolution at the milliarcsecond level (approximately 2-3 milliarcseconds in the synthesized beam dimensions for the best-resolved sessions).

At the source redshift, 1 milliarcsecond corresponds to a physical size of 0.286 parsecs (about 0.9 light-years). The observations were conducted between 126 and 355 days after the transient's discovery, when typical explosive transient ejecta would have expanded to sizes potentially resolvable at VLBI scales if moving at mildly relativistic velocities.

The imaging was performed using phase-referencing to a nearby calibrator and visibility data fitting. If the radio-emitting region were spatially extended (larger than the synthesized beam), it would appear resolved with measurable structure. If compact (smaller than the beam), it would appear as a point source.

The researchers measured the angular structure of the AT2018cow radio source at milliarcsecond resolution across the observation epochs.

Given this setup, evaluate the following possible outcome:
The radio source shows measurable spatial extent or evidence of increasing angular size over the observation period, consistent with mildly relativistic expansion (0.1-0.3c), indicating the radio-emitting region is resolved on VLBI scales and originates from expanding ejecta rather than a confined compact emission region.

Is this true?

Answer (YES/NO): NO